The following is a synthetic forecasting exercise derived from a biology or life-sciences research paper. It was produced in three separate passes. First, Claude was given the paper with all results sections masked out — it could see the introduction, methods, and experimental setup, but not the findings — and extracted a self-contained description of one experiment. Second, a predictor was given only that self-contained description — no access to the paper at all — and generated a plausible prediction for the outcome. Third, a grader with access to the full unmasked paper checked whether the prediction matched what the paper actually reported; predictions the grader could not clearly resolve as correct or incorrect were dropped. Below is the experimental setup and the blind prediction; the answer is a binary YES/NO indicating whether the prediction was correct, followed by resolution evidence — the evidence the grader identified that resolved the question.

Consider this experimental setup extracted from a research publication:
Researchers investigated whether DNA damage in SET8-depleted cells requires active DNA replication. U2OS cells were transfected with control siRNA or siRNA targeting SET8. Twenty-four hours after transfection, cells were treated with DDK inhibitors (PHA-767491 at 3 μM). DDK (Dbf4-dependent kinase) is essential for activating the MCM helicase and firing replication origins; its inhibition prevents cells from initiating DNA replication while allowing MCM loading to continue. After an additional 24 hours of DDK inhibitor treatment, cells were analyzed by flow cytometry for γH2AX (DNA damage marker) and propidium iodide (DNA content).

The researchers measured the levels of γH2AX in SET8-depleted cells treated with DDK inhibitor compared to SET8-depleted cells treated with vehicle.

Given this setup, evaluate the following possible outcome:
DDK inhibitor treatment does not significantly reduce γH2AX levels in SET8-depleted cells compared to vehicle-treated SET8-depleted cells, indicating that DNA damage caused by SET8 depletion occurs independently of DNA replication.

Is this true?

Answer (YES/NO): NO